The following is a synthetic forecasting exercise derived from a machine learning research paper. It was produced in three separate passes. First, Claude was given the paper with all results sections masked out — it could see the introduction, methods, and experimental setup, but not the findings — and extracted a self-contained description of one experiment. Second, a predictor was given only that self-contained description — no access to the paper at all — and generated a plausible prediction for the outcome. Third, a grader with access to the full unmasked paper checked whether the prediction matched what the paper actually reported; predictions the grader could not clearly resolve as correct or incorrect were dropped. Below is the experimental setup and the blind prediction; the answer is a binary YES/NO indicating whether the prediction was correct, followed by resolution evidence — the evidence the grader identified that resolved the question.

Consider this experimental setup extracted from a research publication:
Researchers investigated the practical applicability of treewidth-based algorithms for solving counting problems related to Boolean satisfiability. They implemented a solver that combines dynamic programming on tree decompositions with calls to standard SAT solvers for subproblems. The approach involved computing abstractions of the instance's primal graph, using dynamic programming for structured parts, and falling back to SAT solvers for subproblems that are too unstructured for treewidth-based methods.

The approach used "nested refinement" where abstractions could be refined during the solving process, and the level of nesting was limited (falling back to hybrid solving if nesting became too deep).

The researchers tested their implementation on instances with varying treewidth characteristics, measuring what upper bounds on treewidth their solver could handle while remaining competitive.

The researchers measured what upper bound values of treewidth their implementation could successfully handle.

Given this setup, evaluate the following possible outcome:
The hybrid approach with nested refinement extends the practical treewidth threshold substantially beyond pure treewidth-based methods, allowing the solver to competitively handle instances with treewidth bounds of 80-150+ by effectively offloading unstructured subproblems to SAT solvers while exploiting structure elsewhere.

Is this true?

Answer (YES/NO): NO